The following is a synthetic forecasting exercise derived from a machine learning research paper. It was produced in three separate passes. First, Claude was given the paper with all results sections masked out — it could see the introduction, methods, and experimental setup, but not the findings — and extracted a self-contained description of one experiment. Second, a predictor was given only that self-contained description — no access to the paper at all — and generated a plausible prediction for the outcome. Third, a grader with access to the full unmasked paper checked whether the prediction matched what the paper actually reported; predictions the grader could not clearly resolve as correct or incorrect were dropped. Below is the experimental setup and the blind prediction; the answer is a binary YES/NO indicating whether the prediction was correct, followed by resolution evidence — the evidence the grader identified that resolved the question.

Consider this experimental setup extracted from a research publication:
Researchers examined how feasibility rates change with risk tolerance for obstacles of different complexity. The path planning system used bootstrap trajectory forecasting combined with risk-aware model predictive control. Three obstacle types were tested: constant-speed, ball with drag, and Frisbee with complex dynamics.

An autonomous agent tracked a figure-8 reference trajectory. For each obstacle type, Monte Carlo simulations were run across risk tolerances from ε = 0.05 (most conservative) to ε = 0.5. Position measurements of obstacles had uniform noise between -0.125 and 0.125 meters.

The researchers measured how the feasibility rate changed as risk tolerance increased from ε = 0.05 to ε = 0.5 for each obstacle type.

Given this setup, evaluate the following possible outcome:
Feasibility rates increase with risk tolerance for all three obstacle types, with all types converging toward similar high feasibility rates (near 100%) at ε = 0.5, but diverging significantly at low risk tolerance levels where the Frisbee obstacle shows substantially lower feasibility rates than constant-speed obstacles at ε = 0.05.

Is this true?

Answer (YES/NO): YES